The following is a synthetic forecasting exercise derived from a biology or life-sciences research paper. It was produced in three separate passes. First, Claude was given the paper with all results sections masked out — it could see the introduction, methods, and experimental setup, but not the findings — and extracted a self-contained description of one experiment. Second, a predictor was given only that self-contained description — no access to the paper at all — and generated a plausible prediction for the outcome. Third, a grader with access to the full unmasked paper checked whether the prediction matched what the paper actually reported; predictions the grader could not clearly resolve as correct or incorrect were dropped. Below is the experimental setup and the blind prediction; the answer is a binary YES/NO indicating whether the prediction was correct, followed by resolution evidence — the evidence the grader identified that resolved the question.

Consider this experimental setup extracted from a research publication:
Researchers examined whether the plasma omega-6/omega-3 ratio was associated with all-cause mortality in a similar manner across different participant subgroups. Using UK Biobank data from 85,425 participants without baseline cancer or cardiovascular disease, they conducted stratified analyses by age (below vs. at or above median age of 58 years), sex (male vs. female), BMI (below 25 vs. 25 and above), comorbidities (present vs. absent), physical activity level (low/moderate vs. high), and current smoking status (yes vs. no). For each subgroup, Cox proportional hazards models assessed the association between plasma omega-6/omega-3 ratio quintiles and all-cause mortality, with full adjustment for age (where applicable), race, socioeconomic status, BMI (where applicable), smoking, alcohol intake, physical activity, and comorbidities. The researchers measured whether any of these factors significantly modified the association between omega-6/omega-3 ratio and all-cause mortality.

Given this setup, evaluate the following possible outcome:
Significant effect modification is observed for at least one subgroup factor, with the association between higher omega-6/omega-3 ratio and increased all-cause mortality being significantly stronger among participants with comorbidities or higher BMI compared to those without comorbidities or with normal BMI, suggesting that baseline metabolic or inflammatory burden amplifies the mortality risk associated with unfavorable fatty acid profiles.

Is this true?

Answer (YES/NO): NO